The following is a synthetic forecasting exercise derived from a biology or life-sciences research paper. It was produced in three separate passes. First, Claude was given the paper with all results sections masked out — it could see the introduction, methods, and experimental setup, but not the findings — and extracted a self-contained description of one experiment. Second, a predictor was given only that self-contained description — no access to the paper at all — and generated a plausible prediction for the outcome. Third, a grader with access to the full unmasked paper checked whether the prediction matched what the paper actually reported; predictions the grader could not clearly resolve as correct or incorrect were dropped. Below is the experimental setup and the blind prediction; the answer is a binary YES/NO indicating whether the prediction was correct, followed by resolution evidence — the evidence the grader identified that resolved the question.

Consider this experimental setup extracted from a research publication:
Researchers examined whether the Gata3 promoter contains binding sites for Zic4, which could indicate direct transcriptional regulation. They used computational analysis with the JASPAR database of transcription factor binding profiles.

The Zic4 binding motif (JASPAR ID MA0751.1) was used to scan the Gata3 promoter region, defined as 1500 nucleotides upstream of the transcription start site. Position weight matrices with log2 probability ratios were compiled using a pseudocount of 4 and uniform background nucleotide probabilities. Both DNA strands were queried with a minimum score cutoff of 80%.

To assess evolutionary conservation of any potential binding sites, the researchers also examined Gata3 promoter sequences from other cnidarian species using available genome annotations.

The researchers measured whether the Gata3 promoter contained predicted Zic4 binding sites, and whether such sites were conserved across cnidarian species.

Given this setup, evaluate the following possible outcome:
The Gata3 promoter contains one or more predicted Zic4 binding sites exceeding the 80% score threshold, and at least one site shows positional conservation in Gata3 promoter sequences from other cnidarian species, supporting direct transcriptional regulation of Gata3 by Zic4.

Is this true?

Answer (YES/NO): YES